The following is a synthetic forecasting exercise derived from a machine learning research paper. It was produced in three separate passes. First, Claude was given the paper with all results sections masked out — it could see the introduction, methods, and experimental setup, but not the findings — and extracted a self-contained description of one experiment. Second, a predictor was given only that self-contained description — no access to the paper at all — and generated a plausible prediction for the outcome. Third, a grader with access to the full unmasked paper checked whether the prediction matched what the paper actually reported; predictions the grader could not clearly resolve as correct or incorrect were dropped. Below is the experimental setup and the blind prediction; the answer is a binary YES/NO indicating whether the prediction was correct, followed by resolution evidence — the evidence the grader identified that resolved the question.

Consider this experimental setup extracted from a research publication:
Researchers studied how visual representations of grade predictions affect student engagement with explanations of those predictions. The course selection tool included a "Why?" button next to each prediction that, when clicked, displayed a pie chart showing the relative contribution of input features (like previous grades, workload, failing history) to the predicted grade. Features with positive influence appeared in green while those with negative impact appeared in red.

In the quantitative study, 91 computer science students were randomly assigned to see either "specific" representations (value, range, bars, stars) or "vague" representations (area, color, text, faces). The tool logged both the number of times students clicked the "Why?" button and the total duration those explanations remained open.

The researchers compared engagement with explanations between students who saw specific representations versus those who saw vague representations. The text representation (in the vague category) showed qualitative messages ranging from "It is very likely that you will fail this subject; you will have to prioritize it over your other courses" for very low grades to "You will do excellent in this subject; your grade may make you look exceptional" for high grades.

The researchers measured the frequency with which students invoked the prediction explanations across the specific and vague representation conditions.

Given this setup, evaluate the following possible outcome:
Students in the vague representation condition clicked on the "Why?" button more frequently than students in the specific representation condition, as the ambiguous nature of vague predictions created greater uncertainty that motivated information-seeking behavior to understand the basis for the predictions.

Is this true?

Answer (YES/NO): YES